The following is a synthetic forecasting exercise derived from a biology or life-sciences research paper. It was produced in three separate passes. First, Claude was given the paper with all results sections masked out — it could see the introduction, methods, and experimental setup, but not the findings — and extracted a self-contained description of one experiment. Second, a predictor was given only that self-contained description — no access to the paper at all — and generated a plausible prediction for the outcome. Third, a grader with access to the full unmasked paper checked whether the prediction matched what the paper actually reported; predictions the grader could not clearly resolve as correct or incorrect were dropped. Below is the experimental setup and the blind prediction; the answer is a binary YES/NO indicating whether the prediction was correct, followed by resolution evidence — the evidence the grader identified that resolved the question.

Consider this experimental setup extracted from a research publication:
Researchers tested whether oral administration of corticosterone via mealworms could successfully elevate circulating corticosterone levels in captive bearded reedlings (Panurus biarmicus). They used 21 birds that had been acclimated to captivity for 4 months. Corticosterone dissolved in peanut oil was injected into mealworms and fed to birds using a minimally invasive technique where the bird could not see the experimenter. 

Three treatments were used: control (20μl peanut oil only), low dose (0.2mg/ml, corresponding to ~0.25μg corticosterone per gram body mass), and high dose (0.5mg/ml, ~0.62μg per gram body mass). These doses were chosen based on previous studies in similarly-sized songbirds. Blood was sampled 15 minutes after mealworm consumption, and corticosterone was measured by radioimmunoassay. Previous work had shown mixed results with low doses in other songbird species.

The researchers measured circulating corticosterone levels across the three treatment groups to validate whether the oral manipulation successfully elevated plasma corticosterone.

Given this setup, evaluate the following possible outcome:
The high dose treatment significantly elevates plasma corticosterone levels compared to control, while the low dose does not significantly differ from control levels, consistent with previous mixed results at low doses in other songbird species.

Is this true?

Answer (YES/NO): NO